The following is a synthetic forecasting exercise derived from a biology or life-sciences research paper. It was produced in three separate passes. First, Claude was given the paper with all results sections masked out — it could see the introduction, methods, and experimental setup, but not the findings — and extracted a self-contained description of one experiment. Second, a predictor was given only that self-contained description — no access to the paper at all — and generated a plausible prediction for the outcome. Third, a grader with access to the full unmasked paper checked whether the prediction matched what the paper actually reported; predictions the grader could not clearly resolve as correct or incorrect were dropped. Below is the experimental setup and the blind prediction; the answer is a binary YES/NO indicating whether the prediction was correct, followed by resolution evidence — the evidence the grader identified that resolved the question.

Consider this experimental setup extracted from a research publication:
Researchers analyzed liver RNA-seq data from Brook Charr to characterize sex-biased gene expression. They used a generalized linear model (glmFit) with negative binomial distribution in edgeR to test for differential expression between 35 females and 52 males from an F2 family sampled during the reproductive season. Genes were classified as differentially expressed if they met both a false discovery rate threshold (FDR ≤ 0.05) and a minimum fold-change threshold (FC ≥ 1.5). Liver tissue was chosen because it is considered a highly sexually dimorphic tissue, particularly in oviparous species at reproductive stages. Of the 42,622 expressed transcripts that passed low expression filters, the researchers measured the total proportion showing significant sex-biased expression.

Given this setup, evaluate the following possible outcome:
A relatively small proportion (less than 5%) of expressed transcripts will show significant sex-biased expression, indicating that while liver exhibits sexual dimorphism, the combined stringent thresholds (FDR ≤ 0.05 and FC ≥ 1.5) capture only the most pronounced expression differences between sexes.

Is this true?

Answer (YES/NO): NO